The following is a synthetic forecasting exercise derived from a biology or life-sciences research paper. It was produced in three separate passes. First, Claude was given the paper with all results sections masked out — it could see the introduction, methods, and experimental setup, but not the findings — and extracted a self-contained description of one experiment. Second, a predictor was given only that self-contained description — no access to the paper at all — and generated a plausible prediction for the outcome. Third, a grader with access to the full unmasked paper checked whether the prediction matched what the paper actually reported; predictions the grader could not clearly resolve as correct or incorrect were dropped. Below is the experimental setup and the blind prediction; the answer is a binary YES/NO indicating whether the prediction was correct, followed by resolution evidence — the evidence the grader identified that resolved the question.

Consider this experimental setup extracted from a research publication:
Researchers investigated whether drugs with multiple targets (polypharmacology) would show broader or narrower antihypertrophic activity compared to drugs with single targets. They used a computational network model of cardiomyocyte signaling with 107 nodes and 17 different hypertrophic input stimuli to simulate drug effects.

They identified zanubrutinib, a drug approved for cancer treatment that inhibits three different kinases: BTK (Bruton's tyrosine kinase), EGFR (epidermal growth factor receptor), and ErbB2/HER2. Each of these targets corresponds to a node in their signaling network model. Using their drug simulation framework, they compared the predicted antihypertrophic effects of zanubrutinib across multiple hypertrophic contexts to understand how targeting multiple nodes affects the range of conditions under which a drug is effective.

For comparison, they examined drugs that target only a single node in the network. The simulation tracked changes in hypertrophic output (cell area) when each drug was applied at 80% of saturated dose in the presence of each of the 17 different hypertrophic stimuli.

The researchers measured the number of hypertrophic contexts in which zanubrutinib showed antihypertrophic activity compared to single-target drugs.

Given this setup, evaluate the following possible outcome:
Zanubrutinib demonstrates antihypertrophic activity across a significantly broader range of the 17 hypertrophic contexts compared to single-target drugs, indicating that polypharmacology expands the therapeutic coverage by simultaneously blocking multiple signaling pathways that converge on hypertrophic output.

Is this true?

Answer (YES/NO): YES